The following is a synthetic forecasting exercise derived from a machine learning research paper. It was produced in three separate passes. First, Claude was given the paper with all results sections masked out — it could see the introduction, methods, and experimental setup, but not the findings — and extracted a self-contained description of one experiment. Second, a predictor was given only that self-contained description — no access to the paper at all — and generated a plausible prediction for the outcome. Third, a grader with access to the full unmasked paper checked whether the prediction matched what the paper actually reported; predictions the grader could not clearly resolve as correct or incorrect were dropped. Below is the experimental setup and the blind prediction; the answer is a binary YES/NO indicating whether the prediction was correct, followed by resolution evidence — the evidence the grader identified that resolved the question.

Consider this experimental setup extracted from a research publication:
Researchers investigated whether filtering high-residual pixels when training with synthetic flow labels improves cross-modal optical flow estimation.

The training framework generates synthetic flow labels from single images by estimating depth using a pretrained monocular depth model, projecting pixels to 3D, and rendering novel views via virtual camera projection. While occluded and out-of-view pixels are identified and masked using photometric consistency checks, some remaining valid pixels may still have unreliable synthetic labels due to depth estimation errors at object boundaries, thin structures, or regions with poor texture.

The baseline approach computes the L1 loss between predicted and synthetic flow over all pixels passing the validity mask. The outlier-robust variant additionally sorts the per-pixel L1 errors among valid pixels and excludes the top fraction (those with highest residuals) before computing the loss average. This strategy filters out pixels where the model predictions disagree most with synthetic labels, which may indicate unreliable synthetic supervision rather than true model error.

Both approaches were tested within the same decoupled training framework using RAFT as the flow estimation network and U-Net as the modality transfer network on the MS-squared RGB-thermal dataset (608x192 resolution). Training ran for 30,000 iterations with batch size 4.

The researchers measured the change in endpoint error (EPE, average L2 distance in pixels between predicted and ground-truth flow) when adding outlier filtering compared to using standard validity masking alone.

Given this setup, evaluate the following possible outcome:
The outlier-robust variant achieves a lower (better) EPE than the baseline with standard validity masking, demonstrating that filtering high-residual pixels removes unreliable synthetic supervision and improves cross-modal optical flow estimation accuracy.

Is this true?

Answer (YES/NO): YES